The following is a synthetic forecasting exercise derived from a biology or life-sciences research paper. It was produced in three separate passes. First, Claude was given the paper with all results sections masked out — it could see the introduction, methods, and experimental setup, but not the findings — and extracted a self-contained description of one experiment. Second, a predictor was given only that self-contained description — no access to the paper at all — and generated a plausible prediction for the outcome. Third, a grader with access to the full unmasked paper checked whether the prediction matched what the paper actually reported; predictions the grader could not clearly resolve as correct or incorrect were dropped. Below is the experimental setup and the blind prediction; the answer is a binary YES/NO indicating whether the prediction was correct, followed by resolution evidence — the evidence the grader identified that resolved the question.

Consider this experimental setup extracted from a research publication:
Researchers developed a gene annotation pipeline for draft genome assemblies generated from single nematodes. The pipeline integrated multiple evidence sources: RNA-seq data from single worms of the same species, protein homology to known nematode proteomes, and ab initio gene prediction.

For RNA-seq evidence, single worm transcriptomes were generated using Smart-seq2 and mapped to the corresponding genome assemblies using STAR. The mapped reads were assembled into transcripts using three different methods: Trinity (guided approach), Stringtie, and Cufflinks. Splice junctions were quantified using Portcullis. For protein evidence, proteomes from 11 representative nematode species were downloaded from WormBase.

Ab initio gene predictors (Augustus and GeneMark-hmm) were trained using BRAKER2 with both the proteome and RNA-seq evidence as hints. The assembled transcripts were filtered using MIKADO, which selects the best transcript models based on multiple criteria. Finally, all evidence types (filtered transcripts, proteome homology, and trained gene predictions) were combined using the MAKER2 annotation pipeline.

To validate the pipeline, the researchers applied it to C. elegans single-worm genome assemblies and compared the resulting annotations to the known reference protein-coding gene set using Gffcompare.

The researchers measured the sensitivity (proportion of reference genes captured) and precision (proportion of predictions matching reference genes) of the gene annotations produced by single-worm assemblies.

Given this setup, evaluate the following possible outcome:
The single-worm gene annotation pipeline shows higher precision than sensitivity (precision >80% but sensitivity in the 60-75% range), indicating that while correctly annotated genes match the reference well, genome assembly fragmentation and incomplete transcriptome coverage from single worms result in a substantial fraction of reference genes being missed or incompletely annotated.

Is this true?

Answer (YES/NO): NO